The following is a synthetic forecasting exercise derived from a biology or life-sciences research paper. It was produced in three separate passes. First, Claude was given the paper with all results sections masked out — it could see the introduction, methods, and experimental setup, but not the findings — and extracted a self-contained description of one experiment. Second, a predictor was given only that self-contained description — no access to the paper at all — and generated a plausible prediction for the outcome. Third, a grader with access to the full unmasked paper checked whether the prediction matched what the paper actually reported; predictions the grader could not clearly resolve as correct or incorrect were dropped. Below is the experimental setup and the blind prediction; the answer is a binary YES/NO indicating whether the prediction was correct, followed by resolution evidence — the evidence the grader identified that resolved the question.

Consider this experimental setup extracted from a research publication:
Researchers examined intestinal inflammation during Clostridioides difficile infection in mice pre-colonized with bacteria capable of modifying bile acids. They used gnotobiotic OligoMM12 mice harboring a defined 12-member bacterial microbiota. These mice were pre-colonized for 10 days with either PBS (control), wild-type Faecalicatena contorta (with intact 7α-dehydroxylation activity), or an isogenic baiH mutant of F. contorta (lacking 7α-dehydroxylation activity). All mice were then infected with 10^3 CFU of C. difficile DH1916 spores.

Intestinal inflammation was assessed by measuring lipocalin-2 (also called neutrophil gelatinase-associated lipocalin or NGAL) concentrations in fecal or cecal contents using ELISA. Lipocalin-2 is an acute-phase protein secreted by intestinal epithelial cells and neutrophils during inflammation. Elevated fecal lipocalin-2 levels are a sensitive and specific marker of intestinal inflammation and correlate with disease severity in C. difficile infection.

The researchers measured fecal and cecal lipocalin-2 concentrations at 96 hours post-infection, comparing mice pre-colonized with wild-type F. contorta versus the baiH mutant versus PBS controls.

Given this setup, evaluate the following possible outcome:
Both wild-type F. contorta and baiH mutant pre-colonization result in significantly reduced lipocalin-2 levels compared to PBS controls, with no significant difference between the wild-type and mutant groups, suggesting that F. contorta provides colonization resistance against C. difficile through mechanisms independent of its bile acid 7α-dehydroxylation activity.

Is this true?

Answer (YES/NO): NO